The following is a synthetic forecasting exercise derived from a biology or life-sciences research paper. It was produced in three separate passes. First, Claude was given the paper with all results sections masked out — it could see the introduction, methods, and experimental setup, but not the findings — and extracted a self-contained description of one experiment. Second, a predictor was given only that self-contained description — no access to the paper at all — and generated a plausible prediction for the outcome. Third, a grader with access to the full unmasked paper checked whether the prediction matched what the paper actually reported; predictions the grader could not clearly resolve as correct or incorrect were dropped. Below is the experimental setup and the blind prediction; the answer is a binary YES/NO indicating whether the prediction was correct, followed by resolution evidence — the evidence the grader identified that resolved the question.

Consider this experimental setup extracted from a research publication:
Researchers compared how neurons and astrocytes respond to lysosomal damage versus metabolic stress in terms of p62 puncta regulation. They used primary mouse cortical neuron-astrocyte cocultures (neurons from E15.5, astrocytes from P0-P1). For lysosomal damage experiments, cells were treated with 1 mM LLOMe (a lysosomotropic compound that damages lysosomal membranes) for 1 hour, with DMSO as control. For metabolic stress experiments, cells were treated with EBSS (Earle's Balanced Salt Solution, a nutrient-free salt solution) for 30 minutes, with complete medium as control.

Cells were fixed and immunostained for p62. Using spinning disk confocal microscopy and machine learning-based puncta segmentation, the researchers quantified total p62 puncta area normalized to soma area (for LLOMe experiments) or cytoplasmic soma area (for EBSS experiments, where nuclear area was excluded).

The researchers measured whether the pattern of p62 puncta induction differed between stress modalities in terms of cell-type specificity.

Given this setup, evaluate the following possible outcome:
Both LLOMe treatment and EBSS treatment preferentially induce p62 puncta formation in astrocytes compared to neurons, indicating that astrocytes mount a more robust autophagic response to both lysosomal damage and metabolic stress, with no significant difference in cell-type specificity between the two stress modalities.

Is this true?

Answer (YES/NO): NO